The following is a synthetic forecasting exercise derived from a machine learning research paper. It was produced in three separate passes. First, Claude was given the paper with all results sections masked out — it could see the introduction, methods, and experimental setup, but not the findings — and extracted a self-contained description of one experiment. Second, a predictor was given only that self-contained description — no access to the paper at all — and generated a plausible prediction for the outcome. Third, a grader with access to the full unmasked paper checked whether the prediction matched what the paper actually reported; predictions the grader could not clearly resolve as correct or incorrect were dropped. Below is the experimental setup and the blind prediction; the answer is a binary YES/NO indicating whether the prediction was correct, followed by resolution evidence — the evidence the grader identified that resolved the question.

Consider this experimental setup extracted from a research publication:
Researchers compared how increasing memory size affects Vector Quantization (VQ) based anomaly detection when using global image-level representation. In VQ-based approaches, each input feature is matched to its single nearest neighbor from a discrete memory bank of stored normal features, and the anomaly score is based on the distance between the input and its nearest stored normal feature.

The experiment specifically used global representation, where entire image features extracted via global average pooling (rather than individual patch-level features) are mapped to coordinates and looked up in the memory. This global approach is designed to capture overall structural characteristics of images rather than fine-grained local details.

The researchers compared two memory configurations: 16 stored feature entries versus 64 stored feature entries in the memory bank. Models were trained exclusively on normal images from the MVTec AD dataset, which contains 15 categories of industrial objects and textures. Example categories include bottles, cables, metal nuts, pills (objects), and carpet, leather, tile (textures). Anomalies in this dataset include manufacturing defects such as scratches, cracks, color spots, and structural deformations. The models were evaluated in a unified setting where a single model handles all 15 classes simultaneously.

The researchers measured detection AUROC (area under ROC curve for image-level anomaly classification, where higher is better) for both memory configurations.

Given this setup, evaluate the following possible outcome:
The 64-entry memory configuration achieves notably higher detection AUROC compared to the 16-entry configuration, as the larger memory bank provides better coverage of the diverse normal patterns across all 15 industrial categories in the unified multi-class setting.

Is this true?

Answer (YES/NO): NO